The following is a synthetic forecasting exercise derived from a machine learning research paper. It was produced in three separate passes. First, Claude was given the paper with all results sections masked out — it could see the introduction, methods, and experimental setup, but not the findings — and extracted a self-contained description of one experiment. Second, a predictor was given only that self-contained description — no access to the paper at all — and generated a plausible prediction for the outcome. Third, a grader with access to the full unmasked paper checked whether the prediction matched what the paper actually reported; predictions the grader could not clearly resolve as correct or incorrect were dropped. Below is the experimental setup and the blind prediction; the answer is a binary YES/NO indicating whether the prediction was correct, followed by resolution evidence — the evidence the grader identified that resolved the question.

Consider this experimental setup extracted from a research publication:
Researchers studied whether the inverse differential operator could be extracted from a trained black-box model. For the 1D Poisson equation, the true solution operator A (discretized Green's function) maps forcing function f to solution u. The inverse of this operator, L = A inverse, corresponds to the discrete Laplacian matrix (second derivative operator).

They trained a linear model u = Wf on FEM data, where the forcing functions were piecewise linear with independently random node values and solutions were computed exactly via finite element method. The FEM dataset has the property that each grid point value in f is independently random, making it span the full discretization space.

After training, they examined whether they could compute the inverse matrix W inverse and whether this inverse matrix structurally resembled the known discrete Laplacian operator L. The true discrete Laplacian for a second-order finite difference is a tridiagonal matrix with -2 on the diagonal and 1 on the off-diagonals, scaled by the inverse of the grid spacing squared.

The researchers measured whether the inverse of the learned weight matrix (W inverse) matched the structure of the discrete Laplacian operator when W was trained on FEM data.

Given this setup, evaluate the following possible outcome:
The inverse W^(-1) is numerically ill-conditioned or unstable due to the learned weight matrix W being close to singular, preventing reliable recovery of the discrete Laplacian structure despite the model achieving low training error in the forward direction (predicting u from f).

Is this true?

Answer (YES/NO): NO